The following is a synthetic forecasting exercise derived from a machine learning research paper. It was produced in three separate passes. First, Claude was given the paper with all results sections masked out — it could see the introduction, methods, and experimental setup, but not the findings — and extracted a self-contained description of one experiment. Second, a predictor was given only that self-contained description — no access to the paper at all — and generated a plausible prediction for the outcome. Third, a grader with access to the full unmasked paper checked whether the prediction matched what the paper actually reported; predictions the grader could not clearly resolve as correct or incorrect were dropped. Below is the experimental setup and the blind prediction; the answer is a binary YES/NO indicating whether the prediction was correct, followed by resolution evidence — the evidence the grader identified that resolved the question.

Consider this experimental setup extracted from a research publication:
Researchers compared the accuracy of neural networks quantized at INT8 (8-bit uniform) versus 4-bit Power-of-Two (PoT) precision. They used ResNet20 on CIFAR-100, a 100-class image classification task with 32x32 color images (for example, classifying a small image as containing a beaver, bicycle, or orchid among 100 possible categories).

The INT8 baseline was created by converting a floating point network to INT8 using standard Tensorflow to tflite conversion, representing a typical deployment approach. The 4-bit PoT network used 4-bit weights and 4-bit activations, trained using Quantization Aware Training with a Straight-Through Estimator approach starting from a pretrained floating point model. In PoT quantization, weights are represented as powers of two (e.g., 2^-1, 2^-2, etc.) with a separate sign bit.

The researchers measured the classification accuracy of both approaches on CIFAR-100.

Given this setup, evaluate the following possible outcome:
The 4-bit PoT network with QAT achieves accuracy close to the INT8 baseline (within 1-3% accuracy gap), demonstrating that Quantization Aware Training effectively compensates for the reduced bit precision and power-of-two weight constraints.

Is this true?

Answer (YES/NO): YES